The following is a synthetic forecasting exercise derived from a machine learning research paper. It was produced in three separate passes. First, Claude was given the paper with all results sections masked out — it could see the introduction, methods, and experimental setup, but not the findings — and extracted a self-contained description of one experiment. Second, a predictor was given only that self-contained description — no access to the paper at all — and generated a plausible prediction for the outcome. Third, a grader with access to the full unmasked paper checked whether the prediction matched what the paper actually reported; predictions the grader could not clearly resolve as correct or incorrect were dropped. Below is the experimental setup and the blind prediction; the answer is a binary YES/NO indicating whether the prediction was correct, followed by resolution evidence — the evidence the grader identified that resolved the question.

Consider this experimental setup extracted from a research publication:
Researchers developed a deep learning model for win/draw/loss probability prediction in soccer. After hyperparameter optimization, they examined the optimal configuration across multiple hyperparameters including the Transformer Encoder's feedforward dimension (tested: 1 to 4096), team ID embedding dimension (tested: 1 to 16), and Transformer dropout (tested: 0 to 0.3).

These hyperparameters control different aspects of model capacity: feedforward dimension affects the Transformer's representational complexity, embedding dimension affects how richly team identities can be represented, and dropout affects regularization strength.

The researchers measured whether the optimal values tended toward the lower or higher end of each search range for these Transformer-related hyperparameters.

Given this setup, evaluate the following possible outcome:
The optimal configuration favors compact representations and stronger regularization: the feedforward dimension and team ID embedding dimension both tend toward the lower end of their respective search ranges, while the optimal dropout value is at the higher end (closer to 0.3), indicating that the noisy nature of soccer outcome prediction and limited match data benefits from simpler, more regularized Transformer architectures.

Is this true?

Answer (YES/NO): NO